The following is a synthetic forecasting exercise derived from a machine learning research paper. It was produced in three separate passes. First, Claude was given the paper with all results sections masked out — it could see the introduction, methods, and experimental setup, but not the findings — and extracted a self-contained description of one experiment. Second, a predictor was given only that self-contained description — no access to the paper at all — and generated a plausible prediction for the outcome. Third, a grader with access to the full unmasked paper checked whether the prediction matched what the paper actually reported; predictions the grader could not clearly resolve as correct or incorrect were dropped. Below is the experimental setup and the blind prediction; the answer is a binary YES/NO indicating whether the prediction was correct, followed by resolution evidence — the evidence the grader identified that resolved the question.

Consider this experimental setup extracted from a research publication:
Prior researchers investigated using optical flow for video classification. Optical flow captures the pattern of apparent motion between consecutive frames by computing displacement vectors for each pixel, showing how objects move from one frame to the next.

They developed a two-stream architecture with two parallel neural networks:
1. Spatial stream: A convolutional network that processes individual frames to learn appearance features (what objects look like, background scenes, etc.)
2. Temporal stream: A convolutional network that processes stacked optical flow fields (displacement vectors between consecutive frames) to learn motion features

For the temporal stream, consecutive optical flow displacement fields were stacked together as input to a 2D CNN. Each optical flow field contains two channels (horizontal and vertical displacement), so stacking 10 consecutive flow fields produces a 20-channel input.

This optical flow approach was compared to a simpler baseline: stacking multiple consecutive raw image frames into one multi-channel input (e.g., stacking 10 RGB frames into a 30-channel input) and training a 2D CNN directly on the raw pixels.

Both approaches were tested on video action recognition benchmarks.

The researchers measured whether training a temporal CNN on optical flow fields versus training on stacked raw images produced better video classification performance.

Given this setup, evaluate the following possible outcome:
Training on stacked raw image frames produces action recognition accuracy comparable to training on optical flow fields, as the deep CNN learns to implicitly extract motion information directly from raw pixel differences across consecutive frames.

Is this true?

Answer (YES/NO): NO